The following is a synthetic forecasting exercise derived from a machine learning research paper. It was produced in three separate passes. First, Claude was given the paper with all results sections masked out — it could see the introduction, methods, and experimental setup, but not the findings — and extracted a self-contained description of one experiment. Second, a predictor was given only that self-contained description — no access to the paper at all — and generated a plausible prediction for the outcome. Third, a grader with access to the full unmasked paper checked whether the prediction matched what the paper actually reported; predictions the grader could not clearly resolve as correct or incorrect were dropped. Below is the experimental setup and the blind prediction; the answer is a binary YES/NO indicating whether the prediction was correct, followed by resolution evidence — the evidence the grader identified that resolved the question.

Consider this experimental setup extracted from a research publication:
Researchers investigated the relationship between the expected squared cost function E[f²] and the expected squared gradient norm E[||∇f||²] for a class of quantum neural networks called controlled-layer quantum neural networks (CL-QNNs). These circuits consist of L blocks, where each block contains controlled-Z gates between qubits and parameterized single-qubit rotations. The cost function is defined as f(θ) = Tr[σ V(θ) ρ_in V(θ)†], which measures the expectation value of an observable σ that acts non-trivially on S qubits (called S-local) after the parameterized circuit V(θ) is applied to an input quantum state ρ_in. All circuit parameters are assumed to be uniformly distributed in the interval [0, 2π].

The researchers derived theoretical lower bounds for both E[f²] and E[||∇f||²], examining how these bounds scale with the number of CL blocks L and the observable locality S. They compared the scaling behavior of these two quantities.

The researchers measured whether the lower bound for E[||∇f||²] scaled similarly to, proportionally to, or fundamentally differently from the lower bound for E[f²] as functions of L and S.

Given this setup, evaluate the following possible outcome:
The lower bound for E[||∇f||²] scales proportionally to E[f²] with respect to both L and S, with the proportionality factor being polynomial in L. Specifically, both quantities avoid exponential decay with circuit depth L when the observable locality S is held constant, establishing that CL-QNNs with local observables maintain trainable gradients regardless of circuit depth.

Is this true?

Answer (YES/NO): NO